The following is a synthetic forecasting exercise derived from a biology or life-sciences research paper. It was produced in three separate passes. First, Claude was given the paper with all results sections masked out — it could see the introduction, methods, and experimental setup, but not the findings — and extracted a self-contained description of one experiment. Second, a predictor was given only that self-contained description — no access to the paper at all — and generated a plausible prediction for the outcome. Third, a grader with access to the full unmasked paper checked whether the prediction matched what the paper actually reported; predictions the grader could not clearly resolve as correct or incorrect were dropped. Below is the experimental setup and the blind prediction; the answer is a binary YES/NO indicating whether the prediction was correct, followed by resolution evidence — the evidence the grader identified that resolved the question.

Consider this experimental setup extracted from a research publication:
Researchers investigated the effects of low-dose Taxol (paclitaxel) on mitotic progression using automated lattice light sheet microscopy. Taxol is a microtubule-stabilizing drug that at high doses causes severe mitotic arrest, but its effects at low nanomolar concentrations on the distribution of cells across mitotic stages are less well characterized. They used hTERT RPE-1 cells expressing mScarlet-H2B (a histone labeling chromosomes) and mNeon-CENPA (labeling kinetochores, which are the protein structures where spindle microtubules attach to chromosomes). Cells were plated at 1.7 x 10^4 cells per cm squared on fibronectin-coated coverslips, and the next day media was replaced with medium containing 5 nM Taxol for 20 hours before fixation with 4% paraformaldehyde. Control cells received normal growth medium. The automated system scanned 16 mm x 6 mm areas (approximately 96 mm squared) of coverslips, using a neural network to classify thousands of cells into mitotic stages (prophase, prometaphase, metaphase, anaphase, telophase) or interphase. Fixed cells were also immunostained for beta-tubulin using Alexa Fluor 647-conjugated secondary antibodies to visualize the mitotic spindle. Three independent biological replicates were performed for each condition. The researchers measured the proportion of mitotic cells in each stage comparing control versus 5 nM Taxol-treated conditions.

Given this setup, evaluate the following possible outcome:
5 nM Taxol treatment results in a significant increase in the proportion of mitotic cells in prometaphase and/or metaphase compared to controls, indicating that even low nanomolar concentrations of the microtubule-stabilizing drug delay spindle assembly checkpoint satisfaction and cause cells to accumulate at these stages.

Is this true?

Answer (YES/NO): NO